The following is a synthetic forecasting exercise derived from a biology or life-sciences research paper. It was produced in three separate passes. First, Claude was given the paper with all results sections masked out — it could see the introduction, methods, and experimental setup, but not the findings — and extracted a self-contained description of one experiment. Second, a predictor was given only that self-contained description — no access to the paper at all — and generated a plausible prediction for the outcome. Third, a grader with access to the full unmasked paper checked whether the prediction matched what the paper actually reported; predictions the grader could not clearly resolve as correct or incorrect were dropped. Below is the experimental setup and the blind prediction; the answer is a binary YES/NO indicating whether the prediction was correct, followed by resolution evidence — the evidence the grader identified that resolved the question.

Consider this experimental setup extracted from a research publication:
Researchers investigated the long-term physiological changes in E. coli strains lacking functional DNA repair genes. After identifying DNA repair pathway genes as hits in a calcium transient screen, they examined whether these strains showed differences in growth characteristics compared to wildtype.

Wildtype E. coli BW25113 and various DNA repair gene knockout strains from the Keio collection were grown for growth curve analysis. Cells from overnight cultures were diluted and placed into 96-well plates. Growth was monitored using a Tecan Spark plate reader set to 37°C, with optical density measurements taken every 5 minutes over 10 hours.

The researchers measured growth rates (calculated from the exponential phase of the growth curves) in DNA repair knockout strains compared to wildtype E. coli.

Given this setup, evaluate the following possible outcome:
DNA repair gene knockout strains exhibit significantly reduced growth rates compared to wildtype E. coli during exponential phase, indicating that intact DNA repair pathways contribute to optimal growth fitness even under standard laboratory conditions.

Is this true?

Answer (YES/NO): YES